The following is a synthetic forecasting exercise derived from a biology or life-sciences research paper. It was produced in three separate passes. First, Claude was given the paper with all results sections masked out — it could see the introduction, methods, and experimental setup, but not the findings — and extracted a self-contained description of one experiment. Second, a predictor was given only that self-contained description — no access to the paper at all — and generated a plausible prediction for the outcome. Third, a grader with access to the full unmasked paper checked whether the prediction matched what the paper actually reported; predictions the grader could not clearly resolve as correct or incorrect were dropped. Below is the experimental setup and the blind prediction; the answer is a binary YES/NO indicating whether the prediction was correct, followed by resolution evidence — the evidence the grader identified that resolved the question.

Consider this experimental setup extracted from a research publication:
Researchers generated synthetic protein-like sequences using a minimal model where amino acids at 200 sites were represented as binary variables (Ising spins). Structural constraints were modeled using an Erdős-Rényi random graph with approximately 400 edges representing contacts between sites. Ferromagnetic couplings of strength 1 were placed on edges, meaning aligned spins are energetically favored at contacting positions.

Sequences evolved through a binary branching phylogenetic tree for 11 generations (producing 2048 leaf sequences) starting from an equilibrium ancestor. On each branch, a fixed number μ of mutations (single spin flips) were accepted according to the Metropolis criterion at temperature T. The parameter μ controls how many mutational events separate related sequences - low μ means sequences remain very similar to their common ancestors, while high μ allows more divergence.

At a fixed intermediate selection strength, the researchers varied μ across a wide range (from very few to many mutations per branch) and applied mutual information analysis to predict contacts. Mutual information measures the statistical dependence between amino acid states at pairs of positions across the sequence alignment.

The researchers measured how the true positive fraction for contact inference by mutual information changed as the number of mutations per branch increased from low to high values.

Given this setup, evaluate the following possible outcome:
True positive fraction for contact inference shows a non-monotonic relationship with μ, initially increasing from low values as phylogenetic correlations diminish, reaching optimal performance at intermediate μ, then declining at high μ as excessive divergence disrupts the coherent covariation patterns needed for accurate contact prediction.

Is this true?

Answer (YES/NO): NO